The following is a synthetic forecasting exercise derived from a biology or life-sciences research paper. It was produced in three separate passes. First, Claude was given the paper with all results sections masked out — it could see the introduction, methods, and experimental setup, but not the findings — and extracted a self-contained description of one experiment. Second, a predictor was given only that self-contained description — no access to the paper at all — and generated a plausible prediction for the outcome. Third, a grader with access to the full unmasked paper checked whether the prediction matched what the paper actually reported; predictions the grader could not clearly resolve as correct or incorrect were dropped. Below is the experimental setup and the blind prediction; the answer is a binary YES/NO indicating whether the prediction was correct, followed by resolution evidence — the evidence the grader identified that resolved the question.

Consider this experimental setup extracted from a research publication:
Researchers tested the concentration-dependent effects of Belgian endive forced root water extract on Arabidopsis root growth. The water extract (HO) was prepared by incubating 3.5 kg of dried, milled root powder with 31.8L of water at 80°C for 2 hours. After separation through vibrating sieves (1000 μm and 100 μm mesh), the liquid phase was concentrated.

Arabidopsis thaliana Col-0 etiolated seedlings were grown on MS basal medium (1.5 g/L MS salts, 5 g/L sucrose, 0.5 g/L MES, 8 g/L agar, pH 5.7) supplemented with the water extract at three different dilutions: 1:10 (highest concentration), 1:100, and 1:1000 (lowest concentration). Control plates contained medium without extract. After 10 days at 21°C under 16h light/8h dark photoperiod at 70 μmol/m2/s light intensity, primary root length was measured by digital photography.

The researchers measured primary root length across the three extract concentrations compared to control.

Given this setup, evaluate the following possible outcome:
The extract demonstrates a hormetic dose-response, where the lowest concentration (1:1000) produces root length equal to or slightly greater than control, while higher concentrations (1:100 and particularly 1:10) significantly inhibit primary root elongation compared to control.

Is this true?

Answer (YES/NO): NO